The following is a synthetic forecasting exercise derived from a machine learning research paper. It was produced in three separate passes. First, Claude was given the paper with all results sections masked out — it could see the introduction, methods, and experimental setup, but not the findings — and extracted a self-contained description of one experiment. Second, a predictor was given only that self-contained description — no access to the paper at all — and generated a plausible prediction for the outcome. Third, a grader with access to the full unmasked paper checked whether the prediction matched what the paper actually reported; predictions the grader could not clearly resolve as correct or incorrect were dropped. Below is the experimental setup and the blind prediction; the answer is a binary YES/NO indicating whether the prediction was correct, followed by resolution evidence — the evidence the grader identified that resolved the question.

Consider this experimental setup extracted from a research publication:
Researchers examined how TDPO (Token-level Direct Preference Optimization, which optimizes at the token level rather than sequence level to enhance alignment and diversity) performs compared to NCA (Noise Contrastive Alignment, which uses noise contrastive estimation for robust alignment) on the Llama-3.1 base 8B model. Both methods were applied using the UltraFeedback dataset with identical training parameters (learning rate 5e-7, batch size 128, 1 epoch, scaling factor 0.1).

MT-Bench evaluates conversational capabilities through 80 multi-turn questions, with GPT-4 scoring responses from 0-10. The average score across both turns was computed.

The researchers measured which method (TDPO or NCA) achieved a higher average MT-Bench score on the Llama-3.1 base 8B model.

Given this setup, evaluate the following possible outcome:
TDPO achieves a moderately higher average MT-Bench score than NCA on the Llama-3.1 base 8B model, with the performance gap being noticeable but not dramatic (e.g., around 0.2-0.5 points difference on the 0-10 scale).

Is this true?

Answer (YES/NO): NO